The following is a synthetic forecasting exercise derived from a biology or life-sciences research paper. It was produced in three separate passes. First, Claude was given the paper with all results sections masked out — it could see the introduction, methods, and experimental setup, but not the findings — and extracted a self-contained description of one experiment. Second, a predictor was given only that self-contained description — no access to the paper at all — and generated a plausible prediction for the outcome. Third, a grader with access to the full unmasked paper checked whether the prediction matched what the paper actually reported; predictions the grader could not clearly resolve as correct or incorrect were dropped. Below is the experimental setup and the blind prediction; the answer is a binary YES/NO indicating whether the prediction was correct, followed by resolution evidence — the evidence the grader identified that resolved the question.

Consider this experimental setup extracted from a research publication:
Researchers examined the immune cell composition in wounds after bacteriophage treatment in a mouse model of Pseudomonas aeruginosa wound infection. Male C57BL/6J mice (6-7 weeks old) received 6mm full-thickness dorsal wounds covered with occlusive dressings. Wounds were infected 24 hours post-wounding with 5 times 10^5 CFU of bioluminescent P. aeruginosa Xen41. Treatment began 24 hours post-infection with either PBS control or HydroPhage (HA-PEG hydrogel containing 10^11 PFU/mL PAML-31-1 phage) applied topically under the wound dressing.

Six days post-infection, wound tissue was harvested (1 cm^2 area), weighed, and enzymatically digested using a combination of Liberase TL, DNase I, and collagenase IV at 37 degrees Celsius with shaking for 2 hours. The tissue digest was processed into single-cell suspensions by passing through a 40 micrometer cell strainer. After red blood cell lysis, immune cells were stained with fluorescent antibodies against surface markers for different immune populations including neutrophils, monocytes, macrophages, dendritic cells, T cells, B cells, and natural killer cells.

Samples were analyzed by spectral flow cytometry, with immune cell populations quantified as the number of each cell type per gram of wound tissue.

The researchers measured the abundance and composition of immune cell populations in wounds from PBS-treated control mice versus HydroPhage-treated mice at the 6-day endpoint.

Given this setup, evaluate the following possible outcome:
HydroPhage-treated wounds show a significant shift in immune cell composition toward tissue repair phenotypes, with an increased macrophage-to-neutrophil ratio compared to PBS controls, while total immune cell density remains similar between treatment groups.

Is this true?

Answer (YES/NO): NO